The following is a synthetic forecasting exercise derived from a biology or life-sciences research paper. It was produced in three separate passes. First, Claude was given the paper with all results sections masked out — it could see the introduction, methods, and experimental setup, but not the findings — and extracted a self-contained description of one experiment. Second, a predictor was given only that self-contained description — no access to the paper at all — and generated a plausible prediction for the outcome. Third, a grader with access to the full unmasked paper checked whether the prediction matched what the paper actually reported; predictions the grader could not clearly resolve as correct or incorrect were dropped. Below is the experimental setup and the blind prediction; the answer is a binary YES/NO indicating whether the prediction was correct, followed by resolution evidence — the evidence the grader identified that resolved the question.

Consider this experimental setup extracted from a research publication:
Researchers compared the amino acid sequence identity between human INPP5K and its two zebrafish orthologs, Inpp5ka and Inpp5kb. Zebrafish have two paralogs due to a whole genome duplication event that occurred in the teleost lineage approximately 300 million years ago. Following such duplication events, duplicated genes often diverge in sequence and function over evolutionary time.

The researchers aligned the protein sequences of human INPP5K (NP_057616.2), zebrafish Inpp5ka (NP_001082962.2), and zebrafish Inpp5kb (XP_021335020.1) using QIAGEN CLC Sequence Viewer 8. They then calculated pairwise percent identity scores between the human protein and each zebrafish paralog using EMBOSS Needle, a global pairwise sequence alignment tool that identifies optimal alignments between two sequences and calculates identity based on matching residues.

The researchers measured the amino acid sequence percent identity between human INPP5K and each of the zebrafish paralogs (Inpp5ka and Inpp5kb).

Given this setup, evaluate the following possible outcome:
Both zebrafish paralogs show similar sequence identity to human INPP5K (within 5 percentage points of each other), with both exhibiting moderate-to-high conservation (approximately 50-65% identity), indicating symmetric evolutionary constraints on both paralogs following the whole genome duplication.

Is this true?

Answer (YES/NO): NO